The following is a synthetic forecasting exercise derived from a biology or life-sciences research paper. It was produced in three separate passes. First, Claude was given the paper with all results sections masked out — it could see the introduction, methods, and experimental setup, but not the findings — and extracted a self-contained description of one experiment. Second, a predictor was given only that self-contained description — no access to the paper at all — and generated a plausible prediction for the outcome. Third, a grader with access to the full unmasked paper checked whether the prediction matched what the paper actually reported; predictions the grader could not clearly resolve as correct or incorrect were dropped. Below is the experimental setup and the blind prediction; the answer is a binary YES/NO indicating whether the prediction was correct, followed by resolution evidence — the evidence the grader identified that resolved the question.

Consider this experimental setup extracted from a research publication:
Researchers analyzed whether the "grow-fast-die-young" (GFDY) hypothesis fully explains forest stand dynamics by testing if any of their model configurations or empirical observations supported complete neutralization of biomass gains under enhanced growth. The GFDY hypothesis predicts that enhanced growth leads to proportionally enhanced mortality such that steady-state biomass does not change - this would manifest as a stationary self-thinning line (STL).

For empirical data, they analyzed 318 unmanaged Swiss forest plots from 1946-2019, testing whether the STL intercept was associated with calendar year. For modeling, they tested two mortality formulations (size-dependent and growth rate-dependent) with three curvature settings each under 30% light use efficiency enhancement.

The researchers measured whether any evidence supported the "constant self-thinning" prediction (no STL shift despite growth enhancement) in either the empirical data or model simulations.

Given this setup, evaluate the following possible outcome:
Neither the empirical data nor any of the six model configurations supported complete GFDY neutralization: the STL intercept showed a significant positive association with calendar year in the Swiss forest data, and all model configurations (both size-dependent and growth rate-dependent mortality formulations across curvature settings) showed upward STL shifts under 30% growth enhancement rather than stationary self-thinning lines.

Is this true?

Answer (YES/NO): YES